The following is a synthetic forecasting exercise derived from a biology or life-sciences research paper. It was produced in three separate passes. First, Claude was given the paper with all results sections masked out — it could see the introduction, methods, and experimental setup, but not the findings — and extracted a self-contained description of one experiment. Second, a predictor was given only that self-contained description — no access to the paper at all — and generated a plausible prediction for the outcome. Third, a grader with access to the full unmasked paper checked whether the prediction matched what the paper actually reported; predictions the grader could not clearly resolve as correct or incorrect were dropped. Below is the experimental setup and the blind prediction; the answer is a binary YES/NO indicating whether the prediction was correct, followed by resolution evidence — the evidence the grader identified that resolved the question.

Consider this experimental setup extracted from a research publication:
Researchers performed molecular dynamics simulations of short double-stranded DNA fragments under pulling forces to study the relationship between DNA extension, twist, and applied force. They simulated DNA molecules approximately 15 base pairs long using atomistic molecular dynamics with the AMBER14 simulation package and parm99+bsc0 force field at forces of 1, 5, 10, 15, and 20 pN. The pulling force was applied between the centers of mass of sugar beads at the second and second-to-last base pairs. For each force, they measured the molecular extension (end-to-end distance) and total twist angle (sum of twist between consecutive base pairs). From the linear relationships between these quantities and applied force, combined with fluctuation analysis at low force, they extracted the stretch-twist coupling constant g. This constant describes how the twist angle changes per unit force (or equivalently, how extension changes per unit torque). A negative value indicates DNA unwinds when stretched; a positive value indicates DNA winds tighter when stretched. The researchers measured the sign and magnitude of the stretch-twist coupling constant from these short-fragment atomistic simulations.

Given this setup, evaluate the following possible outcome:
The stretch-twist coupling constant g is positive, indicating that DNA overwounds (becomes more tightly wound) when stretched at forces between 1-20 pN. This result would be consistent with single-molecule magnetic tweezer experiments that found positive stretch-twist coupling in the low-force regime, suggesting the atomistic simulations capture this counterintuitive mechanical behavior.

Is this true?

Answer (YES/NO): NO